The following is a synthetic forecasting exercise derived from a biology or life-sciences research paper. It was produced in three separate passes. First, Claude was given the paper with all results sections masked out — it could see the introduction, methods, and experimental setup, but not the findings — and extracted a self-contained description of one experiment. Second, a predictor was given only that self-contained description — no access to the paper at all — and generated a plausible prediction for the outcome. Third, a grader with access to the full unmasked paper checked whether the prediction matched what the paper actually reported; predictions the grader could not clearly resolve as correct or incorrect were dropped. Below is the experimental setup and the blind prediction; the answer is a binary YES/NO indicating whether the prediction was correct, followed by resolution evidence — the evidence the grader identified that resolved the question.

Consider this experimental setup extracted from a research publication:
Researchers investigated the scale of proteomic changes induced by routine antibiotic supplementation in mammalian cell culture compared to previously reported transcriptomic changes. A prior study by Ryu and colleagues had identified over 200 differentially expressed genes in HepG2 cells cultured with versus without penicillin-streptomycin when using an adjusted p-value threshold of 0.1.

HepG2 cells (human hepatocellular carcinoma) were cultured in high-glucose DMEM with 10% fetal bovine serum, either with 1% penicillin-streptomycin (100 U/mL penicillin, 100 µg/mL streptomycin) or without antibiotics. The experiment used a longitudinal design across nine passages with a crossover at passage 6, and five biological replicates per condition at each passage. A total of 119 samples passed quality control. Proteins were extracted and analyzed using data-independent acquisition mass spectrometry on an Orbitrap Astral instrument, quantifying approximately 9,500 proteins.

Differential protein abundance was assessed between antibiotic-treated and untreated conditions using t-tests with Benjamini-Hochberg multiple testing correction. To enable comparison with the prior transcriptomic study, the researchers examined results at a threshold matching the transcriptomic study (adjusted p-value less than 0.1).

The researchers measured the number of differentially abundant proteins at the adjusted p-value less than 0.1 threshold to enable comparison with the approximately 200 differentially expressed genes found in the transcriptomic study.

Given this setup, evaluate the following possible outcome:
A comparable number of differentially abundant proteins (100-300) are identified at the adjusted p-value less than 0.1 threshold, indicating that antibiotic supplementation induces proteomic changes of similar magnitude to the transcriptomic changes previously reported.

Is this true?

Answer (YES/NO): NO